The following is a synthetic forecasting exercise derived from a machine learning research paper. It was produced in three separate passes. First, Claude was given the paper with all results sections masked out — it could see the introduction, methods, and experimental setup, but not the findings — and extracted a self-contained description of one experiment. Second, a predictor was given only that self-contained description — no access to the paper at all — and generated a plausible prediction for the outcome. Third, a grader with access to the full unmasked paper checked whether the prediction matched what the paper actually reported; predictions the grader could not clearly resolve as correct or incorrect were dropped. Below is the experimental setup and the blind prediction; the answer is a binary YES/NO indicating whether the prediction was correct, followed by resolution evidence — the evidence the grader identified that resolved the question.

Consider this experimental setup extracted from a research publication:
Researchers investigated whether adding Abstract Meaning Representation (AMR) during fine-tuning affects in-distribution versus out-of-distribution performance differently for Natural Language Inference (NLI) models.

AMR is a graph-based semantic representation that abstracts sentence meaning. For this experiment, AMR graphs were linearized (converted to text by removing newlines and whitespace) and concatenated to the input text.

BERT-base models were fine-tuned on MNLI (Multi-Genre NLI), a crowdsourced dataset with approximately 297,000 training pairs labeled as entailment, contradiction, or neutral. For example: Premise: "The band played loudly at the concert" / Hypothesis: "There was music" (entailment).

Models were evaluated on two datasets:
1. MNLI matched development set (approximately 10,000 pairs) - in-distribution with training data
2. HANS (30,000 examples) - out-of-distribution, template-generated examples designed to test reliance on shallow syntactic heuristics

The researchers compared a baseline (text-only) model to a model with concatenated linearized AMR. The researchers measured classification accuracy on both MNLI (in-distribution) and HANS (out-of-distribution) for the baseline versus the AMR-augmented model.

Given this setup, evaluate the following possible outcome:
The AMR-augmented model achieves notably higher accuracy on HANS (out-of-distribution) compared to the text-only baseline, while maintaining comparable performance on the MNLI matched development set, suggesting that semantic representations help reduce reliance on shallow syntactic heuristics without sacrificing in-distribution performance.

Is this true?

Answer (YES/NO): NO